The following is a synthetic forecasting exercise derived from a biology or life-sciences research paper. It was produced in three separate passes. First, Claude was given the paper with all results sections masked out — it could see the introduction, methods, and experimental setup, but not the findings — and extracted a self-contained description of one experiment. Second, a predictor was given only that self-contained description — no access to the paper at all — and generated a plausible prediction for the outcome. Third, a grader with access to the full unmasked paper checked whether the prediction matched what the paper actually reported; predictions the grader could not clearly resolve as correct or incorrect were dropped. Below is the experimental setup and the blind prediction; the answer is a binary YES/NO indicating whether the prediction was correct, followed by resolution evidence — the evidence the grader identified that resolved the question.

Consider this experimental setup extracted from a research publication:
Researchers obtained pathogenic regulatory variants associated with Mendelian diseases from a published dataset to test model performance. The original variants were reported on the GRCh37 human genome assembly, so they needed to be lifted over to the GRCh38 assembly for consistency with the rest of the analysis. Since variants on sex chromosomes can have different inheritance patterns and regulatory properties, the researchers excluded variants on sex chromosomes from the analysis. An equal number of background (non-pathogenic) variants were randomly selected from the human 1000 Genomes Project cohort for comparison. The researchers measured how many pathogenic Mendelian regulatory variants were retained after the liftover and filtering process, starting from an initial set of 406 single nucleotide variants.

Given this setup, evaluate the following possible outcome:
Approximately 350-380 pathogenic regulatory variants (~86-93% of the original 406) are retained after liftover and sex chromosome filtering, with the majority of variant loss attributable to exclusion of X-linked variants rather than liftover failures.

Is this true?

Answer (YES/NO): NO